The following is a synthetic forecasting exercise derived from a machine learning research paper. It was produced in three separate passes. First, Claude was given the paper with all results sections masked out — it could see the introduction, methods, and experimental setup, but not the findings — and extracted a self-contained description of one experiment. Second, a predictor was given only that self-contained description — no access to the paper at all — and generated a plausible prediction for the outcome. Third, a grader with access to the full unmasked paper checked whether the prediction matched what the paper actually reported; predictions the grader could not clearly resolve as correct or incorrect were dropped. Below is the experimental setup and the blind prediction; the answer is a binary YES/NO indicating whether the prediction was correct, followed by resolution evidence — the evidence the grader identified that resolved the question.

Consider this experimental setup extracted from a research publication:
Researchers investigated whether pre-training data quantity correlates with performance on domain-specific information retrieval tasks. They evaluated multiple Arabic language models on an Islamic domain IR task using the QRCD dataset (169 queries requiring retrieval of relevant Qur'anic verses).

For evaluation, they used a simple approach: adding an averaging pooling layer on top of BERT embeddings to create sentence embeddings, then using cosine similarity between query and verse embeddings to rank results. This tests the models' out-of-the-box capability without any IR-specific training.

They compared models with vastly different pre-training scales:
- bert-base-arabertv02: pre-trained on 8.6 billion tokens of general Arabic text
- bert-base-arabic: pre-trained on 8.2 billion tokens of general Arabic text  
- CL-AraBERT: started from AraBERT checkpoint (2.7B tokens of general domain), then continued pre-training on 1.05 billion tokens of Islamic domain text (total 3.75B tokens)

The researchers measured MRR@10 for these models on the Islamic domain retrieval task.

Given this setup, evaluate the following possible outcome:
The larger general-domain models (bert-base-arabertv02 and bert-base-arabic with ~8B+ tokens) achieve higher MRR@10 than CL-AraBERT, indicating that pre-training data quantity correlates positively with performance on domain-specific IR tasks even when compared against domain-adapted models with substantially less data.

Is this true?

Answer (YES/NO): NO